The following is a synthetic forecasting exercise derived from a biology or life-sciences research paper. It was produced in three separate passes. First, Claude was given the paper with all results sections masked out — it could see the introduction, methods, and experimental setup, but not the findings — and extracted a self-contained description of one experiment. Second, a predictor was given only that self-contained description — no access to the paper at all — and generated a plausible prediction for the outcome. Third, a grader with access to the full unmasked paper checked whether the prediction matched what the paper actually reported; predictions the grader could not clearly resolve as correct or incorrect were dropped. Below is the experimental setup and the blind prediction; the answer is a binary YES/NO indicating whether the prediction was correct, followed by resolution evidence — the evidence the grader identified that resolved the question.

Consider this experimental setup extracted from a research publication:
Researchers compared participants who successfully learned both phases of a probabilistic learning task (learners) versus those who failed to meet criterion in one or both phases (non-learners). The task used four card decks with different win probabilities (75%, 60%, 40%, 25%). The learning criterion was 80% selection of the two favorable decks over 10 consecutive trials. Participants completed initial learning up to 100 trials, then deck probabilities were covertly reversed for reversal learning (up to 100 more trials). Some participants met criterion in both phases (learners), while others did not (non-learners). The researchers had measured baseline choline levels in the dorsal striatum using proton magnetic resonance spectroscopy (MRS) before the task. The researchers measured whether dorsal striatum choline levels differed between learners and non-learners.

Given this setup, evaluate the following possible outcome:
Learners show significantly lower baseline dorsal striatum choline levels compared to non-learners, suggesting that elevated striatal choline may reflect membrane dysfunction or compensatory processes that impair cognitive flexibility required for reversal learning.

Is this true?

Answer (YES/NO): NO